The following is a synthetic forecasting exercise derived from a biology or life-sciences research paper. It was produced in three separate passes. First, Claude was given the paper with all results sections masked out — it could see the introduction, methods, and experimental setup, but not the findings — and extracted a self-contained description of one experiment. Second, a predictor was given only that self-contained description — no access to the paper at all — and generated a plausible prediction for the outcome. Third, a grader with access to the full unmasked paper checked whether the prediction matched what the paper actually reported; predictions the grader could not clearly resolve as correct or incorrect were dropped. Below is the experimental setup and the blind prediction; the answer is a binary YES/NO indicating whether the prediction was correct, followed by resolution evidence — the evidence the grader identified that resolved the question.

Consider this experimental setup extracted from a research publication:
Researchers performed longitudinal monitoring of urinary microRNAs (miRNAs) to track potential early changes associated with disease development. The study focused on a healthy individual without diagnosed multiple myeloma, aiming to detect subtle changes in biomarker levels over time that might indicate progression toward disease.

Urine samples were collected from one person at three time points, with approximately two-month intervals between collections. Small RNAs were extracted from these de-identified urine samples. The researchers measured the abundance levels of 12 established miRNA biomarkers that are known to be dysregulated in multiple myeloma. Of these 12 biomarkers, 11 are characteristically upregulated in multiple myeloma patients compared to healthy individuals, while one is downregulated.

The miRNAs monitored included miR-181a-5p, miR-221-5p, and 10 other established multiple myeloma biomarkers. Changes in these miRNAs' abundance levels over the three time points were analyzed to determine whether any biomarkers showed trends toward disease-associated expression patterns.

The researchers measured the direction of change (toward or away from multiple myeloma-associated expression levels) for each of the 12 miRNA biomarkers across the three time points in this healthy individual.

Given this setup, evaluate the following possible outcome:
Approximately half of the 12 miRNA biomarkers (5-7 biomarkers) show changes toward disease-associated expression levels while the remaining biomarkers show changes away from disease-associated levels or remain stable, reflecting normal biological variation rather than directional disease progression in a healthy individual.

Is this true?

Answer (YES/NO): NO